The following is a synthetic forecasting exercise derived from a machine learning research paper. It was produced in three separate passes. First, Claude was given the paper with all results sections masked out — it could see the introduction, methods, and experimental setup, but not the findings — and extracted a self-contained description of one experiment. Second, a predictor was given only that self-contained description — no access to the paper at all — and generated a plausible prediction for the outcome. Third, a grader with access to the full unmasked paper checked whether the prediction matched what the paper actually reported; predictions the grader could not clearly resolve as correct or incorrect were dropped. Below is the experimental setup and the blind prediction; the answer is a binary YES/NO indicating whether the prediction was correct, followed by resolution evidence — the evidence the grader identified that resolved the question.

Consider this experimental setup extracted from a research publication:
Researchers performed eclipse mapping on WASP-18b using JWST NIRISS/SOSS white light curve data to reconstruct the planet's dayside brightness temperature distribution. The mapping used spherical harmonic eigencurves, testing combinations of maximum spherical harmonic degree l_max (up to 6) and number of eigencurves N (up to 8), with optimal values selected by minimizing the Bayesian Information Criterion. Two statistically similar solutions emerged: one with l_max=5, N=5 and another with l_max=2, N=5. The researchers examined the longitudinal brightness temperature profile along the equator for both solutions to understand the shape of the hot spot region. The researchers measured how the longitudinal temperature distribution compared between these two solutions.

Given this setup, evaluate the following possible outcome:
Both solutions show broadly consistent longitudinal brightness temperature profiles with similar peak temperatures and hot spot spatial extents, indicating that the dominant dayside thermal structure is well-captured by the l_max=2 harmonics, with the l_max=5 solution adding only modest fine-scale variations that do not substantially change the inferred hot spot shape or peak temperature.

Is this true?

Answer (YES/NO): NO